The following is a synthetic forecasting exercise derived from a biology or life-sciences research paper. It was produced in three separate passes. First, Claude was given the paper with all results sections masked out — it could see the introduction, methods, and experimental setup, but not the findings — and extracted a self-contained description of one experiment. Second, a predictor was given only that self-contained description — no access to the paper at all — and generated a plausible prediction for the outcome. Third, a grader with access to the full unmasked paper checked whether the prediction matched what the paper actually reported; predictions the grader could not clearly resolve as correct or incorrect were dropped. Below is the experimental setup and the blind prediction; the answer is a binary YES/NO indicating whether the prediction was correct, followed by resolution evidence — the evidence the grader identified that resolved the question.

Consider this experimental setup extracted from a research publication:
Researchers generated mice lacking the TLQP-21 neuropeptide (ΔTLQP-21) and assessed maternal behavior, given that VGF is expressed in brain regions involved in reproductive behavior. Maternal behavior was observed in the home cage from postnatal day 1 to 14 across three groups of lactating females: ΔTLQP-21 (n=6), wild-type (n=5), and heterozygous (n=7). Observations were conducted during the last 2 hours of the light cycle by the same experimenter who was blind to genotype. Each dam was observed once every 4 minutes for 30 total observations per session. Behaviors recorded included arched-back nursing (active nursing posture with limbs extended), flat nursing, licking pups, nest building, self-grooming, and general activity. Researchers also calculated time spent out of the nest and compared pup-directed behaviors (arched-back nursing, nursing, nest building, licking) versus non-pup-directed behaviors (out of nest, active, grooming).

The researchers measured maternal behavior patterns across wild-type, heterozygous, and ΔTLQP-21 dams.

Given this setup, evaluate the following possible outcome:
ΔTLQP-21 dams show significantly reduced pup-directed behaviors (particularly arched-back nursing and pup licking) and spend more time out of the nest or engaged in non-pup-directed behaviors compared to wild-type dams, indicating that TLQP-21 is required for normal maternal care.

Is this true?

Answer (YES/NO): NO